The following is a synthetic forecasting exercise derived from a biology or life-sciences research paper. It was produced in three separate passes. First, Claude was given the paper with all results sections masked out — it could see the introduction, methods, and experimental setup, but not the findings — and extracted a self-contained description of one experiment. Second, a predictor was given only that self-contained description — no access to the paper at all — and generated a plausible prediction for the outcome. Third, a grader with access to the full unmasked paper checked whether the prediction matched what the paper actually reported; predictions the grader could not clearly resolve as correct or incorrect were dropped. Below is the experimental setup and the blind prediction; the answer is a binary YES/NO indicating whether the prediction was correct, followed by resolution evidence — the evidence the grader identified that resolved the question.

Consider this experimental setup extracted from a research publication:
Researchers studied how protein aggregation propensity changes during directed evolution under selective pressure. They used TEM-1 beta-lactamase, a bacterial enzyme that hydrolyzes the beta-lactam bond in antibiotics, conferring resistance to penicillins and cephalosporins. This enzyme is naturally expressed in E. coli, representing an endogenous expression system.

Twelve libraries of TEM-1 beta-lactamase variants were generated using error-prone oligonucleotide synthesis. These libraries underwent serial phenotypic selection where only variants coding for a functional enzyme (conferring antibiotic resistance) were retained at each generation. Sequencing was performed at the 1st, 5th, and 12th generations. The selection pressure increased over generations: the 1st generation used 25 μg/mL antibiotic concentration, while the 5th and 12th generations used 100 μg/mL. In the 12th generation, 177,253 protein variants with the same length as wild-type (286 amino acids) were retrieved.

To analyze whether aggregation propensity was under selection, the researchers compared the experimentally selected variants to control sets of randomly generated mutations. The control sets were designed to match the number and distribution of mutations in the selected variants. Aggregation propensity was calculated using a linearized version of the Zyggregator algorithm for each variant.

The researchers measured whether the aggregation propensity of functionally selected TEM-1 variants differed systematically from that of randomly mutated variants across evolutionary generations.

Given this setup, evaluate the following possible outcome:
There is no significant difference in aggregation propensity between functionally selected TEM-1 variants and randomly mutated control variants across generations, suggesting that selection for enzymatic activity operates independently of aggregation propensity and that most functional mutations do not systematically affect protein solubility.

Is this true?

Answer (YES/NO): NO